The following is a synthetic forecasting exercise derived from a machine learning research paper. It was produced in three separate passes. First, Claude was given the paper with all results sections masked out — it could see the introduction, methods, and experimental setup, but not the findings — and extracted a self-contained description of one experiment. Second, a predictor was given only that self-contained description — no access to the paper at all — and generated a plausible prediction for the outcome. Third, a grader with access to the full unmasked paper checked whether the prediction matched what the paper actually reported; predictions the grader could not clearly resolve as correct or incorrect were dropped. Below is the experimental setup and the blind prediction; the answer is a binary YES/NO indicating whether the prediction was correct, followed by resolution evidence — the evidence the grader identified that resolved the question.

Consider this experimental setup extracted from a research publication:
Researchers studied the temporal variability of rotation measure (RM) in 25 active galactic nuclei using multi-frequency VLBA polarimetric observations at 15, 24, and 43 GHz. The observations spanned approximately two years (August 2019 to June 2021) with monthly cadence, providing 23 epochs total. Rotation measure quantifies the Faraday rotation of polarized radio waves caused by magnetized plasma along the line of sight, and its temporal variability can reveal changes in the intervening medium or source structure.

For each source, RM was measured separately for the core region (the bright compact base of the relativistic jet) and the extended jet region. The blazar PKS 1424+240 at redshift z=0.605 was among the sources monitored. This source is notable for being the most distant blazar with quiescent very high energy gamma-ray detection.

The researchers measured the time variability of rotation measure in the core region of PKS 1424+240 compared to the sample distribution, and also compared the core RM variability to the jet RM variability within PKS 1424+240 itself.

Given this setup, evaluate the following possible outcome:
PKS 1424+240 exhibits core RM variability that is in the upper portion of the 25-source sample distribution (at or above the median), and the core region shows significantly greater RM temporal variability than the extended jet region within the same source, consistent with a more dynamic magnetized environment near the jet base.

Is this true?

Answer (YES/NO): NO